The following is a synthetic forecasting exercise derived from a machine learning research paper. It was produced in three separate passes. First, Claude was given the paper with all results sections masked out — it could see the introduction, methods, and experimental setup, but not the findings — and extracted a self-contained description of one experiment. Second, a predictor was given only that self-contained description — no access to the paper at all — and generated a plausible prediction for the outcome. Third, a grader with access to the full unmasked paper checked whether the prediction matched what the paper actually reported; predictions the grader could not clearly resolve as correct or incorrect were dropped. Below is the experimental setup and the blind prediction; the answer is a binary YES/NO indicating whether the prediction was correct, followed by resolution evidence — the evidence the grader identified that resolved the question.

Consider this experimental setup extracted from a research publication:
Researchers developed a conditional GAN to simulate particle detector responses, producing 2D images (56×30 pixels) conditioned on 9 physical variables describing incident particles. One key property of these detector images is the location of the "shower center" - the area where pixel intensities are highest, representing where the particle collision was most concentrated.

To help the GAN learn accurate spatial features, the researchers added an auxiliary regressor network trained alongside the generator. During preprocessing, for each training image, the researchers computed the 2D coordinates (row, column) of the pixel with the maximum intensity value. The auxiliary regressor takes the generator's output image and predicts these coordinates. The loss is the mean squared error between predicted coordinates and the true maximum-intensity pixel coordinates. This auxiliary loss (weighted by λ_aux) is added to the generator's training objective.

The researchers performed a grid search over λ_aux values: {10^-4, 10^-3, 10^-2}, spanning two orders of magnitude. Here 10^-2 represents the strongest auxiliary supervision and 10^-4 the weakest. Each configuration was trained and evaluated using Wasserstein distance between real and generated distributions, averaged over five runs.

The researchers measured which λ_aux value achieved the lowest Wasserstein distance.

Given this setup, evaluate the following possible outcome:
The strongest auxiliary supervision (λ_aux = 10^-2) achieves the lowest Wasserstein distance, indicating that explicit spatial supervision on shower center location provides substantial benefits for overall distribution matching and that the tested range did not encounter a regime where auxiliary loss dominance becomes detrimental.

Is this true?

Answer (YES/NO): NO